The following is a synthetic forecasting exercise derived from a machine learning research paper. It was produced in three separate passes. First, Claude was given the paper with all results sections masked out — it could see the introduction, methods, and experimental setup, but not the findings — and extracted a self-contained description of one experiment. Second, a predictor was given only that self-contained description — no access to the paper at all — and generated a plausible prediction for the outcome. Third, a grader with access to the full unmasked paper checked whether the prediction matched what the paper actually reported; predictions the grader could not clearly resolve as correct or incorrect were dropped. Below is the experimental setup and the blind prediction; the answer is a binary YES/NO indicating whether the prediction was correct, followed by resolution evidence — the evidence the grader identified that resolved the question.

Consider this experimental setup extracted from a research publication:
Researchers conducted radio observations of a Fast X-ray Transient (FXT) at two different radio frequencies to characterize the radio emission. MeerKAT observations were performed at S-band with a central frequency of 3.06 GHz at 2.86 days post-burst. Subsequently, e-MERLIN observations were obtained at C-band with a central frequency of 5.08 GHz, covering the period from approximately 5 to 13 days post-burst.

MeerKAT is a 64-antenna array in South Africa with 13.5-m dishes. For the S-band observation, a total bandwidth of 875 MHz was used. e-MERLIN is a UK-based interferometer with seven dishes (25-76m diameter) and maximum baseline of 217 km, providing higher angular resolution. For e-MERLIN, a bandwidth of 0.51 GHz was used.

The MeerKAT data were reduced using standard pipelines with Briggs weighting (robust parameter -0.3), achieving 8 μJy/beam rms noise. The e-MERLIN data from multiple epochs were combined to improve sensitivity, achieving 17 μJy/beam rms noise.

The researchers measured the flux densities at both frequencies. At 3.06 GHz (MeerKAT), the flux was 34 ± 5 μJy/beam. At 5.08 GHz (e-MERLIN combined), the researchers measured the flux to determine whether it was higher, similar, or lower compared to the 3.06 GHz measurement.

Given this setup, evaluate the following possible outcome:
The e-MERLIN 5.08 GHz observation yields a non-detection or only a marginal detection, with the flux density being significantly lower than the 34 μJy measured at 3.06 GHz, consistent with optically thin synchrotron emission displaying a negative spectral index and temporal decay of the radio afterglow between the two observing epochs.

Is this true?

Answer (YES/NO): NO